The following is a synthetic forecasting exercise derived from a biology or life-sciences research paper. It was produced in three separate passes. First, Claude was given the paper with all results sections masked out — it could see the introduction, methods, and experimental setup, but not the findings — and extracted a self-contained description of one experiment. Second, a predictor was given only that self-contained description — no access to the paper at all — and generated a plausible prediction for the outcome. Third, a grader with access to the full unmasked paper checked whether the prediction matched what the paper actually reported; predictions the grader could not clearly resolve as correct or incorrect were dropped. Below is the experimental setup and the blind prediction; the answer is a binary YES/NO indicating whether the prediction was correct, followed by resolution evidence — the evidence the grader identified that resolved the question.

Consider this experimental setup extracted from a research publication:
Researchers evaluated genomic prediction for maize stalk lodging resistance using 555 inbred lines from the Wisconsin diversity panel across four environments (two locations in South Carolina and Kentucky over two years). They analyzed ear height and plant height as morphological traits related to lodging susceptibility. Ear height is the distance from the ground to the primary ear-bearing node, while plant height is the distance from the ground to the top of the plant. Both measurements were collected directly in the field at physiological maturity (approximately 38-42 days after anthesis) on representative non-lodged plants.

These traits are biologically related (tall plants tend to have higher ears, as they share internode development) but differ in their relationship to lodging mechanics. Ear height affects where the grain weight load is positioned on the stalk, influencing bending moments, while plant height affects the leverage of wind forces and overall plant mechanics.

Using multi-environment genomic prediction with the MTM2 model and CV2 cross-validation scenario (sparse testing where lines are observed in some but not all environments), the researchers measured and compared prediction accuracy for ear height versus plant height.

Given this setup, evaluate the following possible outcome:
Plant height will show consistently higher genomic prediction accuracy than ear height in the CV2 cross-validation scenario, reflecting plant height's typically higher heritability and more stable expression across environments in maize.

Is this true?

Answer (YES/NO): NO